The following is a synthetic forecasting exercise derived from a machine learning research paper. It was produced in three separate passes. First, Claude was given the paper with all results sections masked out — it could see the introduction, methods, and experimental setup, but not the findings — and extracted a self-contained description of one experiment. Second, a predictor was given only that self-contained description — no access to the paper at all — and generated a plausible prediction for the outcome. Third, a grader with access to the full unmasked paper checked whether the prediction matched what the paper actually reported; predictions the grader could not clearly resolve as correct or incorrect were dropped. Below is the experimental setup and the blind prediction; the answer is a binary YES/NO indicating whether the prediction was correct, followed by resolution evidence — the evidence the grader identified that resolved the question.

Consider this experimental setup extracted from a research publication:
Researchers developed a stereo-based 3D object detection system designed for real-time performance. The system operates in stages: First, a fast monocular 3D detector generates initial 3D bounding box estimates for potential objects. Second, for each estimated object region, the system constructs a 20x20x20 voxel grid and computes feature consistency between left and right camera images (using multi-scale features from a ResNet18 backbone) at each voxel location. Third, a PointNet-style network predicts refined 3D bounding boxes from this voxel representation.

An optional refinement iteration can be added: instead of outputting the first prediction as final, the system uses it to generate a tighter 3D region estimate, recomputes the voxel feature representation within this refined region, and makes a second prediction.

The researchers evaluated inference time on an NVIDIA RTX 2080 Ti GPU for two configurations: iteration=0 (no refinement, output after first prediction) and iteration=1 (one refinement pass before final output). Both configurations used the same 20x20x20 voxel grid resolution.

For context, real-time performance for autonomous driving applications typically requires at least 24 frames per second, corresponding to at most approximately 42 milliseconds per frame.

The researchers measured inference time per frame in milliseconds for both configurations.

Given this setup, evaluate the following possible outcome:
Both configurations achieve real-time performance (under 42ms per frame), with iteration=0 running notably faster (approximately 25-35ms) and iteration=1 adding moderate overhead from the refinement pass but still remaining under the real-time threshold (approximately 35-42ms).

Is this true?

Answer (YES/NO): YES